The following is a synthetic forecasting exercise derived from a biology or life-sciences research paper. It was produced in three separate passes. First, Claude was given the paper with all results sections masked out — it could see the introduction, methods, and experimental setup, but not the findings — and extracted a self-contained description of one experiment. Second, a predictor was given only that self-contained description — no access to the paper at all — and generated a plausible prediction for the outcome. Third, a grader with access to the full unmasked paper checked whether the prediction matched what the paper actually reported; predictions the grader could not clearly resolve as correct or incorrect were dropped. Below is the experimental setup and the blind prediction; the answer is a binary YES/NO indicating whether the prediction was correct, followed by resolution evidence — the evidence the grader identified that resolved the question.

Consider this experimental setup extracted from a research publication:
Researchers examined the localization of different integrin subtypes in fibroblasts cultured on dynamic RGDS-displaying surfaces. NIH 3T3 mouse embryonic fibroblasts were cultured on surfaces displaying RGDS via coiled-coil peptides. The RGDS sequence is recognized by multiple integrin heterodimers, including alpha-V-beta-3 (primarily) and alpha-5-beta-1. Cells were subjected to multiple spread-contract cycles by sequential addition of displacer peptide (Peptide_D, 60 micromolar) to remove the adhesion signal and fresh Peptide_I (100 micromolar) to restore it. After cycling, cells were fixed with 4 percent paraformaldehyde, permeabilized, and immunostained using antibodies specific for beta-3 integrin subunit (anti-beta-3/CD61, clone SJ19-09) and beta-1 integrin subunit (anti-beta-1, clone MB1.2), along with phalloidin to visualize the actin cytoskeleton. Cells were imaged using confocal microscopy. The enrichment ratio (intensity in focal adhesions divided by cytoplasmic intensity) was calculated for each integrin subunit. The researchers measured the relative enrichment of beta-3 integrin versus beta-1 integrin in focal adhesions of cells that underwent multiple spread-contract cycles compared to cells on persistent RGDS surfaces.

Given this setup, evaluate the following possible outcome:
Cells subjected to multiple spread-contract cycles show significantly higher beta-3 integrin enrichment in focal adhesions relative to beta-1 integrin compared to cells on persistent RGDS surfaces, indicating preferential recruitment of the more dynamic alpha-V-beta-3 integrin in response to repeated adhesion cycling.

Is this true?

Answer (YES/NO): YES